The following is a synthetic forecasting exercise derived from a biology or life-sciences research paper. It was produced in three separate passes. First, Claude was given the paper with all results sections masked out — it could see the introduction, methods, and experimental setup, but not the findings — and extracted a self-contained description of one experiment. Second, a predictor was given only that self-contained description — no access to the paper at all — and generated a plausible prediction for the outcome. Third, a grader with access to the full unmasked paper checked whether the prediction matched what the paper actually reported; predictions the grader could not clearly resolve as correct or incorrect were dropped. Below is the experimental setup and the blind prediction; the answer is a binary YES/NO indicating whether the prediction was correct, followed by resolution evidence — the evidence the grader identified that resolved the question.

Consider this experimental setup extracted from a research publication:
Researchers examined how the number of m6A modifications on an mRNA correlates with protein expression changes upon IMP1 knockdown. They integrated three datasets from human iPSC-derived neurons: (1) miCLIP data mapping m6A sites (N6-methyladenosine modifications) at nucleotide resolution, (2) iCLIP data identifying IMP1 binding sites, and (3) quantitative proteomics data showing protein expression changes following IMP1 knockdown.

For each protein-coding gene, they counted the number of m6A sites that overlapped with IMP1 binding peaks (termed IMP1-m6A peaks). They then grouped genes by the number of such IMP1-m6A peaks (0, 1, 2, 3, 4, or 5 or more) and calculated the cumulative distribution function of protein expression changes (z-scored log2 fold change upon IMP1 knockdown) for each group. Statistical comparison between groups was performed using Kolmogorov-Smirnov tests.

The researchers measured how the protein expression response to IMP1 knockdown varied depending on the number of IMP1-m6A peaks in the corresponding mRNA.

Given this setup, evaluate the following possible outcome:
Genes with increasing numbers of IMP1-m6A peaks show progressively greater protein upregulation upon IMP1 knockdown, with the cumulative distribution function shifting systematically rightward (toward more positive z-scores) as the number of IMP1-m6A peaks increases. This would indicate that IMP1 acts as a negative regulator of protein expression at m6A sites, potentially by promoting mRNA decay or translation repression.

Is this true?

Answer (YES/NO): NO